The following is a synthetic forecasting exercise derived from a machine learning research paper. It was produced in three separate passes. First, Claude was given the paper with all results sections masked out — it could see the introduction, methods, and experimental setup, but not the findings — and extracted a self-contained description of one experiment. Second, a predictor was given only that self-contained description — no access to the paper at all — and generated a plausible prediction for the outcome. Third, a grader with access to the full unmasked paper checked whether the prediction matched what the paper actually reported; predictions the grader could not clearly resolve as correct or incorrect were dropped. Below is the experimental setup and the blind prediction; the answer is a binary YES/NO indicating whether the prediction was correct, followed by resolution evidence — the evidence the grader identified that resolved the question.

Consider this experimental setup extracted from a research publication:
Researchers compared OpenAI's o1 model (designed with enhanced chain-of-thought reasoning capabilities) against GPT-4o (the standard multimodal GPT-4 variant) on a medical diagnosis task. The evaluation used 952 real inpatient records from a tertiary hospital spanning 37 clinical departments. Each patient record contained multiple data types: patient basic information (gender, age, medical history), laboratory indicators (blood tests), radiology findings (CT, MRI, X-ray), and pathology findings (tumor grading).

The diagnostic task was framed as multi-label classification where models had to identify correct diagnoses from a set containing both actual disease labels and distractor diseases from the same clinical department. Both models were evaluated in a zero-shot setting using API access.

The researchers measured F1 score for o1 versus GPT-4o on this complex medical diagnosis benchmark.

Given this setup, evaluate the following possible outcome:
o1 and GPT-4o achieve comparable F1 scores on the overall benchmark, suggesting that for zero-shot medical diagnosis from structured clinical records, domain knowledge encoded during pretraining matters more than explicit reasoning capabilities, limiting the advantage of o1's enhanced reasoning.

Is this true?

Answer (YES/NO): NO